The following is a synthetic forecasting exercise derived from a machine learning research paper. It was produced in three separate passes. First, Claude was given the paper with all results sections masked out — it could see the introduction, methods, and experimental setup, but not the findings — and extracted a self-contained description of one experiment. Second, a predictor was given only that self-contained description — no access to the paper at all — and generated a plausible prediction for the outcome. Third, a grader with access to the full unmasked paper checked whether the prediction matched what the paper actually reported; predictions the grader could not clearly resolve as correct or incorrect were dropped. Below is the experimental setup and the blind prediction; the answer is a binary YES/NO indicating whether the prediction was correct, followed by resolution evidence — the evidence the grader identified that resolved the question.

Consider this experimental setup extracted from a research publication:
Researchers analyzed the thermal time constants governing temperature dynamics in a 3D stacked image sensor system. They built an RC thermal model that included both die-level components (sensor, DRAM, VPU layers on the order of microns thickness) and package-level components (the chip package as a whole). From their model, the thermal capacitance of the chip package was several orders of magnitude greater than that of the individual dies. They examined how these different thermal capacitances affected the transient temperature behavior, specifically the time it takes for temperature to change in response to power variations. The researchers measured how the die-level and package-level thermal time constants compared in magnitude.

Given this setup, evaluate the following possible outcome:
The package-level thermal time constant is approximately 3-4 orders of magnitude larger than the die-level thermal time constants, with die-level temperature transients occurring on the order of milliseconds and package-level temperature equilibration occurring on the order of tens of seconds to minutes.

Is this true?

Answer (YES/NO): YES